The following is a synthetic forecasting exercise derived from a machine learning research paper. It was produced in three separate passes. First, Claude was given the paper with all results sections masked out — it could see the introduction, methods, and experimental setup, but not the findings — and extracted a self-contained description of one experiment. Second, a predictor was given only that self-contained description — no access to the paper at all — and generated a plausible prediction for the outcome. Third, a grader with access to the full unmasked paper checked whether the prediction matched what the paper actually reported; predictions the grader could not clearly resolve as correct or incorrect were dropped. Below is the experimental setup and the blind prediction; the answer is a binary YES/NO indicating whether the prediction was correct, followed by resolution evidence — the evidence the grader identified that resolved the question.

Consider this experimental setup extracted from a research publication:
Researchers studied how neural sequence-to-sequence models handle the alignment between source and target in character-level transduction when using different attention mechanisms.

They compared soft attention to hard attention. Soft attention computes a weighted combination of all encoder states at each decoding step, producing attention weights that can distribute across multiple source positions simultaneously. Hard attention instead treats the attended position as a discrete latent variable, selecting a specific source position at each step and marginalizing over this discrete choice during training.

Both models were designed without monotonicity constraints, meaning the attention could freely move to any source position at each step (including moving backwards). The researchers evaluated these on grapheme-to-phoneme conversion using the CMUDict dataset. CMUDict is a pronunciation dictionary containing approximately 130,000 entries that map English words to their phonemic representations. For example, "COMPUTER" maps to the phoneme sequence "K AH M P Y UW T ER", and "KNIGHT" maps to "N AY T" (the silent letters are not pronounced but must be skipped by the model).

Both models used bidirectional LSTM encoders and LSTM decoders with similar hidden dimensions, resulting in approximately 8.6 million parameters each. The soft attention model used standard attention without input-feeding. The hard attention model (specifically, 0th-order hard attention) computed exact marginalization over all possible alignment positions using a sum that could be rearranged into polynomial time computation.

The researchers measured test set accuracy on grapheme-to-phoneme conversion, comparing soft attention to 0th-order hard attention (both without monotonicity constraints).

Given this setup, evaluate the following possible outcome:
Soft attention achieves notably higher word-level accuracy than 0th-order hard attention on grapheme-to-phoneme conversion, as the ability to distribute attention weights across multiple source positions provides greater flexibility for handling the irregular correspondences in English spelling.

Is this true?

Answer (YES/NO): NO